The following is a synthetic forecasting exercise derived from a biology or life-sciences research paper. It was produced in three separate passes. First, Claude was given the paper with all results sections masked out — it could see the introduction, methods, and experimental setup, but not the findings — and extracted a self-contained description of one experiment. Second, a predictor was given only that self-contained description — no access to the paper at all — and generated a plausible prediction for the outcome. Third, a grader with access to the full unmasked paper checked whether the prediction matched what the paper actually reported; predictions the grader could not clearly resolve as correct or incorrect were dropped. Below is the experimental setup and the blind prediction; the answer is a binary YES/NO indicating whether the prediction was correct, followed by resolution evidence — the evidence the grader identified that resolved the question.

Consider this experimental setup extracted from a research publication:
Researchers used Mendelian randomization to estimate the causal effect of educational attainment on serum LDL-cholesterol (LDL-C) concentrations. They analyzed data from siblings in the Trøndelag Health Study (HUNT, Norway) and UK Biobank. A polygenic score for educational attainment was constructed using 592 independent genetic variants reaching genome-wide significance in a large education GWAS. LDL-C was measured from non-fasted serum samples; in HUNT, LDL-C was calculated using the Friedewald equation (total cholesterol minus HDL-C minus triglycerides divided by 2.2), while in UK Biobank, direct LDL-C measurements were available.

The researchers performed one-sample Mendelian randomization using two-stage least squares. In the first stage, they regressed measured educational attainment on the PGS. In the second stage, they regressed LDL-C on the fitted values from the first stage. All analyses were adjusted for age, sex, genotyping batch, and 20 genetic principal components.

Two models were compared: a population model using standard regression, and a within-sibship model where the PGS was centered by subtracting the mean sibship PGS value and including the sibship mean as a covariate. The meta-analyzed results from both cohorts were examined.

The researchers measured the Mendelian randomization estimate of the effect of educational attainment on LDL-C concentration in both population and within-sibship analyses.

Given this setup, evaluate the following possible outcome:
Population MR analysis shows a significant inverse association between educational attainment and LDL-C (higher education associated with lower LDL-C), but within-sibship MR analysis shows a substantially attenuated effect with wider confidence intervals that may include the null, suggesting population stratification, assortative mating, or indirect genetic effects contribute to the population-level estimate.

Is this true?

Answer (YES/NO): YES